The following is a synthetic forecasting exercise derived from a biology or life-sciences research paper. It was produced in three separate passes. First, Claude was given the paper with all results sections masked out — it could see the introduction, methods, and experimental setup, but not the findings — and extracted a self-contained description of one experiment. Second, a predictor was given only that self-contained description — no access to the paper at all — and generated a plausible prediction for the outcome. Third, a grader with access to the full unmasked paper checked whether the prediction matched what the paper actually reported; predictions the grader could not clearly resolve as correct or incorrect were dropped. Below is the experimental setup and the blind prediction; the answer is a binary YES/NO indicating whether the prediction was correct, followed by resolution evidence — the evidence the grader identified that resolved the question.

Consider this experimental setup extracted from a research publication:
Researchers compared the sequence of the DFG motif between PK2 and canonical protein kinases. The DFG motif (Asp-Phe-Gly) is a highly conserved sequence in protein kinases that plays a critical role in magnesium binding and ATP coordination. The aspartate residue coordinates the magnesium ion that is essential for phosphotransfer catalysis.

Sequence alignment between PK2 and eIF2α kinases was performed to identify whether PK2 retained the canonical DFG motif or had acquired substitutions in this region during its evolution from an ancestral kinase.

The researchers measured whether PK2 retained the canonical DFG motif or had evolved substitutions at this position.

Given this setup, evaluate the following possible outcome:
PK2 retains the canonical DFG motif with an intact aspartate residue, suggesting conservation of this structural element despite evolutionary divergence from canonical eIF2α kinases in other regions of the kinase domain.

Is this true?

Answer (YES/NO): NO